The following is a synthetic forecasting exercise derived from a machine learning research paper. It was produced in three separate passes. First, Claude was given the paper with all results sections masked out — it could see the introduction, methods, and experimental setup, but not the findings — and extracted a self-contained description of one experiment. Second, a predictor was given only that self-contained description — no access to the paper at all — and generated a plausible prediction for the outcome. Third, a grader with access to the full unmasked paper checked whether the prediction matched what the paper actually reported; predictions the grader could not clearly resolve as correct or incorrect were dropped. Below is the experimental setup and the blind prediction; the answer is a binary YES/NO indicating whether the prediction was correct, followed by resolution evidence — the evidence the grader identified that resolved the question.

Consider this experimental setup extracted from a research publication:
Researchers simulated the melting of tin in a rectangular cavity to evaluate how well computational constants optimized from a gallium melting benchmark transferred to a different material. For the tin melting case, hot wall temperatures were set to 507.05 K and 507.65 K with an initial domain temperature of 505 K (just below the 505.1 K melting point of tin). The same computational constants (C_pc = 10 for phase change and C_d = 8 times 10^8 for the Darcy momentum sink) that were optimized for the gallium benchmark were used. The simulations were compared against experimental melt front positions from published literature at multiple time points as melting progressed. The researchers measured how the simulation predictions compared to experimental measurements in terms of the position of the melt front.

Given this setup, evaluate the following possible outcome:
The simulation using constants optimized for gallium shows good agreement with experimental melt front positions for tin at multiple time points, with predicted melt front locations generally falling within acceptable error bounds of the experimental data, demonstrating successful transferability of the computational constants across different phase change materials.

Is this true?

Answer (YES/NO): NO